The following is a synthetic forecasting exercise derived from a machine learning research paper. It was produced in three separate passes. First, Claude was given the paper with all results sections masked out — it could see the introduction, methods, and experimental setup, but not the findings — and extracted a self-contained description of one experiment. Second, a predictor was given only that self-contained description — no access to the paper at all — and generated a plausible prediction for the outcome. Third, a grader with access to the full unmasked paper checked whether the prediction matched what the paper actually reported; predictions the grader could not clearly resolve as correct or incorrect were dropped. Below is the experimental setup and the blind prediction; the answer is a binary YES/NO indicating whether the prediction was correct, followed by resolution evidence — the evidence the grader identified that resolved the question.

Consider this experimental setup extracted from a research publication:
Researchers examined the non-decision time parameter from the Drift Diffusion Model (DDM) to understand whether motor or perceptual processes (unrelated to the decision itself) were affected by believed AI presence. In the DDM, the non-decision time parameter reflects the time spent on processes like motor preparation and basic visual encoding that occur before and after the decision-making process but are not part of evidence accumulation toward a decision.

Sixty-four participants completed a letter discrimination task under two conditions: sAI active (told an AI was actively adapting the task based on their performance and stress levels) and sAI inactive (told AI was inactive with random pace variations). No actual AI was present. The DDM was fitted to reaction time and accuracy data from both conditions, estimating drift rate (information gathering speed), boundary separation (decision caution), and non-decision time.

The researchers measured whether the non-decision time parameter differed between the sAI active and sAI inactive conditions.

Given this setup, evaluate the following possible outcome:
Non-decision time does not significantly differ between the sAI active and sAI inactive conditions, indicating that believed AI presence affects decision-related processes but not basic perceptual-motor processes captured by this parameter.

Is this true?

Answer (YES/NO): NO